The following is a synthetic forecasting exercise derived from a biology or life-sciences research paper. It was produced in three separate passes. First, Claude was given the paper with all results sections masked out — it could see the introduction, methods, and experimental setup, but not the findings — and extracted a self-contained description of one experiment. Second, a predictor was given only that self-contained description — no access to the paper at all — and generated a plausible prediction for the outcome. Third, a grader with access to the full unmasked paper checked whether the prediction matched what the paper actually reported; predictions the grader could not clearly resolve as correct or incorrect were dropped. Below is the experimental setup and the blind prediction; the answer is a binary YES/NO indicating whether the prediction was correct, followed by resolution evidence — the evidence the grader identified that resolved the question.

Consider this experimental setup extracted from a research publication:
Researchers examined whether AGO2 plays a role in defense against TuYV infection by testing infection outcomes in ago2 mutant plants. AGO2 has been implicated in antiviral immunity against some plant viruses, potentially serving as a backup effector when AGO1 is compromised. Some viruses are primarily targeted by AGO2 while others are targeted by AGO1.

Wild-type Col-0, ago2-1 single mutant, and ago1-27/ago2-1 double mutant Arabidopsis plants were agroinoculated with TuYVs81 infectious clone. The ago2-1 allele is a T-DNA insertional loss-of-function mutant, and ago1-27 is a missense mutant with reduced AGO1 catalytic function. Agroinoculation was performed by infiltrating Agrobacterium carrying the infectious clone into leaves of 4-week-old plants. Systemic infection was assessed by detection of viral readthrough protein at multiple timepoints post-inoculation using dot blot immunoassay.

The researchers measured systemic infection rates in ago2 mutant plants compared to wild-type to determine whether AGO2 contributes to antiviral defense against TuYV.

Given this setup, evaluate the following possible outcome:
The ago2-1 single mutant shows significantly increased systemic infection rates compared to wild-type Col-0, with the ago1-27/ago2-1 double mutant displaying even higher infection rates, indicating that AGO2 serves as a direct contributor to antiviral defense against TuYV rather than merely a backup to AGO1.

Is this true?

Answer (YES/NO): NO